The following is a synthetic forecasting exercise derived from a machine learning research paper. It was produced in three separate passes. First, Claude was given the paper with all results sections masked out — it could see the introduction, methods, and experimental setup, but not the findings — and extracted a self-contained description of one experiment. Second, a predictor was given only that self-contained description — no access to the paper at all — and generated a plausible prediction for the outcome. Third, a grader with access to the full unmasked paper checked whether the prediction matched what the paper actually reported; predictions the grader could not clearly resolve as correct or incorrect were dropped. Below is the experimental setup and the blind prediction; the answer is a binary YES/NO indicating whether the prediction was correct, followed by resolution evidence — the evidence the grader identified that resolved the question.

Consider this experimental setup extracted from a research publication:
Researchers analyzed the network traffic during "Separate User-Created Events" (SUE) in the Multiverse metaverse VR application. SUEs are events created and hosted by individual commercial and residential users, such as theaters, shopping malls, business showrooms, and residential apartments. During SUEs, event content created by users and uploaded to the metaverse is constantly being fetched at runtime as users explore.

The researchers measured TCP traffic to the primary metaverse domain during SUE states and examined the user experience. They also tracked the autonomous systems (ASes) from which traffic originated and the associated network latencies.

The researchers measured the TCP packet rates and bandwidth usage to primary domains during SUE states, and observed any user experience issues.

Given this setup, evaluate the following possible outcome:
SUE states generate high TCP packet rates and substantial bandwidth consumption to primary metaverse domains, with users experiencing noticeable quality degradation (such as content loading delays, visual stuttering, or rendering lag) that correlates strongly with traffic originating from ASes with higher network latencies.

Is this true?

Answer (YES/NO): YES